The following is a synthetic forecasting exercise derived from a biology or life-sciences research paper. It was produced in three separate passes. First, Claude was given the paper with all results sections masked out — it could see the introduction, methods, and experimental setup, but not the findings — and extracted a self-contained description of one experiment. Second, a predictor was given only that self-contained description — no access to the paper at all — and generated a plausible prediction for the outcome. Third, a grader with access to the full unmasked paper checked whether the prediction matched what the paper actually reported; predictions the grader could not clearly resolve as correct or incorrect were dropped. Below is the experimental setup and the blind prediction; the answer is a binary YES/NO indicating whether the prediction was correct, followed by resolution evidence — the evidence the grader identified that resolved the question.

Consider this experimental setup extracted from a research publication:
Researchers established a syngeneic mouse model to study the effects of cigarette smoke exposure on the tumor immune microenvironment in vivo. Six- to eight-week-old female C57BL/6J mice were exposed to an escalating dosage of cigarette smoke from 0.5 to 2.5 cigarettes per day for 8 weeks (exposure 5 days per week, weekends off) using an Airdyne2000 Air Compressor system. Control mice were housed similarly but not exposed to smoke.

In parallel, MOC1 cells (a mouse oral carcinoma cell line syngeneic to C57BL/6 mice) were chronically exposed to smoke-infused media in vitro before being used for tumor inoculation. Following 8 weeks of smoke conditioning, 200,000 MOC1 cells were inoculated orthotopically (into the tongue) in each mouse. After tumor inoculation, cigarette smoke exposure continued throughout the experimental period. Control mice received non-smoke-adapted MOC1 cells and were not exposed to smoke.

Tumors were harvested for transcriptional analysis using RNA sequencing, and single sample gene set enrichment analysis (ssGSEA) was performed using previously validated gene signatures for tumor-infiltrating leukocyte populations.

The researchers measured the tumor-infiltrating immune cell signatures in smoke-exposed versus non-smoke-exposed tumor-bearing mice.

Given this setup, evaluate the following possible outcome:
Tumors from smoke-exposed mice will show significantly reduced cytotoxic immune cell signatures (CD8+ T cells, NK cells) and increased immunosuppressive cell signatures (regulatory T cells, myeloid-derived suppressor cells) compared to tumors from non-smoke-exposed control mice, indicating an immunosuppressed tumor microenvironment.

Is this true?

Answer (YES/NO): NO